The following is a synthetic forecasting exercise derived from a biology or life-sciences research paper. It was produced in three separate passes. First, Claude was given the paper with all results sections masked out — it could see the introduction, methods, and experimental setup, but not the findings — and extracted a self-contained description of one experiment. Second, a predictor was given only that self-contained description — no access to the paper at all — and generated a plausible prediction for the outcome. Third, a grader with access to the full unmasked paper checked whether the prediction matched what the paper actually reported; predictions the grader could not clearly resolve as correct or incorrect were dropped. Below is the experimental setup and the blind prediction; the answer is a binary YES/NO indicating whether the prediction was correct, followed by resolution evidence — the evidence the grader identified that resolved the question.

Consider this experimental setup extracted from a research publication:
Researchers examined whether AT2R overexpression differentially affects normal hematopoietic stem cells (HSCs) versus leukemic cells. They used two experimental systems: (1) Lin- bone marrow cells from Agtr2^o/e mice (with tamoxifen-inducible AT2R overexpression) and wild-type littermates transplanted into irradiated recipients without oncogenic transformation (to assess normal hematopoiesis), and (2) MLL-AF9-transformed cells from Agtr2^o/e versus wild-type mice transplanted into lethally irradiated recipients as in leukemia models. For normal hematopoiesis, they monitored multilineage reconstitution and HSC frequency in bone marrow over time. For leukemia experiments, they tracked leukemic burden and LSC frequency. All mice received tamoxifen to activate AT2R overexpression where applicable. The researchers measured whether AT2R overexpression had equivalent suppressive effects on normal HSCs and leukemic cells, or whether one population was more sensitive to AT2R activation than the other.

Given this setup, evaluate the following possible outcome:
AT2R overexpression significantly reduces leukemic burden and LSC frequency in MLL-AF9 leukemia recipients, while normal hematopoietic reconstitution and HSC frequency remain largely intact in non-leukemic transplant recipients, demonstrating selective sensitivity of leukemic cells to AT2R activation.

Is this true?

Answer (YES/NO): YES